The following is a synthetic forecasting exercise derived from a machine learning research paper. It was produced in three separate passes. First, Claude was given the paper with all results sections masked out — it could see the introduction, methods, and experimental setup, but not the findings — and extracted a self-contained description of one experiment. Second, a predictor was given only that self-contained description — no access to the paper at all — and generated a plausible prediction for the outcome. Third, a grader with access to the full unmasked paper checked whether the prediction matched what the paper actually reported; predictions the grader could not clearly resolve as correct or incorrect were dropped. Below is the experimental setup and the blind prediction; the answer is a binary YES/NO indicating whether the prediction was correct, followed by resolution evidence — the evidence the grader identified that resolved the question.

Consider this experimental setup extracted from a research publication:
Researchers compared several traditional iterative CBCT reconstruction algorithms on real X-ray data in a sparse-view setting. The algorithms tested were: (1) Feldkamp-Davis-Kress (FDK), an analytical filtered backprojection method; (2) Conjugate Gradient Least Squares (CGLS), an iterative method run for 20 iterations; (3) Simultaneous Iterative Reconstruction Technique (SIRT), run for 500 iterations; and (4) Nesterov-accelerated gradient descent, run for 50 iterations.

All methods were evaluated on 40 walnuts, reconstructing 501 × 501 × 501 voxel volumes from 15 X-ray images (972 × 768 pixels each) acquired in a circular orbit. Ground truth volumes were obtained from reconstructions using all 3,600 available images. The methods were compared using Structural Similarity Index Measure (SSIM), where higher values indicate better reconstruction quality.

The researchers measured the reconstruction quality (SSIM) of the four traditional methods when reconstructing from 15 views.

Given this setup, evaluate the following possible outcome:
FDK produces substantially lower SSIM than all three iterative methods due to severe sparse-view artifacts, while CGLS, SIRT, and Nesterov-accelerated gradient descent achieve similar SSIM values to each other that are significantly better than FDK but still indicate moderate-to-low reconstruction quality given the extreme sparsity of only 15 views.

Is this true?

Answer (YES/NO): NO